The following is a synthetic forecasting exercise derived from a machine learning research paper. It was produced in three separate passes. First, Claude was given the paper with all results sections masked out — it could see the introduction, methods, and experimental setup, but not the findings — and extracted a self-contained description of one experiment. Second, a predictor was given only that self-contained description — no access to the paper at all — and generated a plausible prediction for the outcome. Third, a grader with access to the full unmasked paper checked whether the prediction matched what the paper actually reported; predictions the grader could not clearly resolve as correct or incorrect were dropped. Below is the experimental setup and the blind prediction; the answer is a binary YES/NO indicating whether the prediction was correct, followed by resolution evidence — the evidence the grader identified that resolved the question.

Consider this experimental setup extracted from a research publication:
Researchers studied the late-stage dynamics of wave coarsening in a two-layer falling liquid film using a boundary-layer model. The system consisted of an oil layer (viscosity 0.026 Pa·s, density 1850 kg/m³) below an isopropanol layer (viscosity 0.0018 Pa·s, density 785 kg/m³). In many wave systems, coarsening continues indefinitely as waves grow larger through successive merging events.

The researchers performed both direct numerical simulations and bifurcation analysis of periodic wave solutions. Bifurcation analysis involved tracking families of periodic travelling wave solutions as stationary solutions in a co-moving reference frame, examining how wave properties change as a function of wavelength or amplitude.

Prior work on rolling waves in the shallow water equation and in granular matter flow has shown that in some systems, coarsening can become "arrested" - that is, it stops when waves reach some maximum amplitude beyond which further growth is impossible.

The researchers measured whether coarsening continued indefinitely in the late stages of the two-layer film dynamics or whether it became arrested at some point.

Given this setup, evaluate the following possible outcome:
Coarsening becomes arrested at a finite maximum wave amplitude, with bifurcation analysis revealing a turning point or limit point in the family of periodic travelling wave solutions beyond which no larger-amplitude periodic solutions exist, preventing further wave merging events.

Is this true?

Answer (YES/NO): NO